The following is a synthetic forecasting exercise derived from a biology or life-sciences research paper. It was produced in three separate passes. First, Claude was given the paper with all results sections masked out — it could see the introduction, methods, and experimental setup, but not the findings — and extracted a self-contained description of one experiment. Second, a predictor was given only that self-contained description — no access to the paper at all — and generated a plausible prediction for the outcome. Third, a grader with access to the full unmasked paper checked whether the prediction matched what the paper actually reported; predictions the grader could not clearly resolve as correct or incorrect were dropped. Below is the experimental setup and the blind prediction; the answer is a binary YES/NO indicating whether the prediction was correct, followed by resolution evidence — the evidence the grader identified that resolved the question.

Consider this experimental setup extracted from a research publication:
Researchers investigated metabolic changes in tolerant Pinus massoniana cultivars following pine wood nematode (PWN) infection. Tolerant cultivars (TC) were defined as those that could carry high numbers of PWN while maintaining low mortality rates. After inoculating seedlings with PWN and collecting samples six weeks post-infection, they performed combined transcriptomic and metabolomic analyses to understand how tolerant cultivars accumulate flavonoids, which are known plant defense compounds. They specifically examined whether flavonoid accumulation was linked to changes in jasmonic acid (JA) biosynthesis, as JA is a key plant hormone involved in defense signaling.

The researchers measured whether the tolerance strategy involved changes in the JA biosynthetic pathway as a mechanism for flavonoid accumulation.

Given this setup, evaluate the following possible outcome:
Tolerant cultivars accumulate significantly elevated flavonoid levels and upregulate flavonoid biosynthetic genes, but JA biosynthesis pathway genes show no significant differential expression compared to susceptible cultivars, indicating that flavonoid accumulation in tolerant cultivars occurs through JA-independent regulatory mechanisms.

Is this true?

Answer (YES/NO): NO